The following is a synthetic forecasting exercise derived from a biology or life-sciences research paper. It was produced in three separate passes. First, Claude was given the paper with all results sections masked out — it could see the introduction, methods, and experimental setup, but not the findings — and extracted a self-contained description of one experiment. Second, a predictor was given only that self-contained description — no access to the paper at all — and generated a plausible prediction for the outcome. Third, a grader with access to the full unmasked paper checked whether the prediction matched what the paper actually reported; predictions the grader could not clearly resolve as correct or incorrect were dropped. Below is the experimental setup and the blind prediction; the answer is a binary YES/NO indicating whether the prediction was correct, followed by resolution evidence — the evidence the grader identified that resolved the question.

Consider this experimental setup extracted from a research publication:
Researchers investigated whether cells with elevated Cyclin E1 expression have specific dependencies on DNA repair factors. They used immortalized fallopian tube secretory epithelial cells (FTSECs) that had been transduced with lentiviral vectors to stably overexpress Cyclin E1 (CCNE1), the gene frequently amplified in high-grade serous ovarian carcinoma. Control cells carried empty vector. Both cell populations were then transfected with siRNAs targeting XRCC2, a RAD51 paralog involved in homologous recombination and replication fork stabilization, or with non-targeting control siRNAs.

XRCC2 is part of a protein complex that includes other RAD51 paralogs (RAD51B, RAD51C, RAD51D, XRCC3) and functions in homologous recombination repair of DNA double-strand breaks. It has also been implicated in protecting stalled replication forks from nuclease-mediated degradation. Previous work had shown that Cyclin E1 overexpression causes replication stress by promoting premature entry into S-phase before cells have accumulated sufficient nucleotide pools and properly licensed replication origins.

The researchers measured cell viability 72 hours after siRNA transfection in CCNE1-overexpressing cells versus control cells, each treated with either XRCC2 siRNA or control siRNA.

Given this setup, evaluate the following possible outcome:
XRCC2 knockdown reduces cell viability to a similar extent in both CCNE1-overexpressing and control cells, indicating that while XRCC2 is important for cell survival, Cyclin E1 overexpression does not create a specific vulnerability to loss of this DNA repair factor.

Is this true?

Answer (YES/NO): NO